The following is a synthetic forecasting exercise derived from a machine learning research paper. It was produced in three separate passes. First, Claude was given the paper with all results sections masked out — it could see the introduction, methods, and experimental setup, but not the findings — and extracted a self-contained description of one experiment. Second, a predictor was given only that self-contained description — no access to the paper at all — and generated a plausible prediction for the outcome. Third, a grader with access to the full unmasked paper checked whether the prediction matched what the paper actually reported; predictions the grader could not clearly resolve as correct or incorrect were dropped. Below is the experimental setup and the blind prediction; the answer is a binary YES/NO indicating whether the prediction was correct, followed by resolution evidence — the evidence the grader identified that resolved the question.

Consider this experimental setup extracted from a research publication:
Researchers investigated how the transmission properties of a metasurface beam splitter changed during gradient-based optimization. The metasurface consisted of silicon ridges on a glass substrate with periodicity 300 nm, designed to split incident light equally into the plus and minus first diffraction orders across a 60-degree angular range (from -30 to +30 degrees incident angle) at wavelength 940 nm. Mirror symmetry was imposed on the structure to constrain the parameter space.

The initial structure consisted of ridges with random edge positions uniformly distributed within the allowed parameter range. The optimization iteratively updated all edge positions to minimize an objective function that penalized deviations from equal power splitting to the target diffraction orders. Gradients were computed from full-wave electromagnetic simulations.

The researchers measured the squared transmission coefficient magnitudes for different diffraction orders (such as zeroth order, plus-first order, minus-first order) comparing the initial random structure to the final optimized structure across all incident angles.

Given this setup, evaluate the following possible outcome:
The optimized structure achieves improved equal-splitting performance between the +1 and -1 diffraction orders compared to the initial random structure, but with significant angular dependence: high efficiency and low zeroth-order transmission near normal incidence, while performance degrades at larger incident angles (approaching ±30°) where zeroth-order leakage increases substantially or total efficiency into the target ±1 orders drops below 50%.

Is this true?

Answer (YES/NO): NO